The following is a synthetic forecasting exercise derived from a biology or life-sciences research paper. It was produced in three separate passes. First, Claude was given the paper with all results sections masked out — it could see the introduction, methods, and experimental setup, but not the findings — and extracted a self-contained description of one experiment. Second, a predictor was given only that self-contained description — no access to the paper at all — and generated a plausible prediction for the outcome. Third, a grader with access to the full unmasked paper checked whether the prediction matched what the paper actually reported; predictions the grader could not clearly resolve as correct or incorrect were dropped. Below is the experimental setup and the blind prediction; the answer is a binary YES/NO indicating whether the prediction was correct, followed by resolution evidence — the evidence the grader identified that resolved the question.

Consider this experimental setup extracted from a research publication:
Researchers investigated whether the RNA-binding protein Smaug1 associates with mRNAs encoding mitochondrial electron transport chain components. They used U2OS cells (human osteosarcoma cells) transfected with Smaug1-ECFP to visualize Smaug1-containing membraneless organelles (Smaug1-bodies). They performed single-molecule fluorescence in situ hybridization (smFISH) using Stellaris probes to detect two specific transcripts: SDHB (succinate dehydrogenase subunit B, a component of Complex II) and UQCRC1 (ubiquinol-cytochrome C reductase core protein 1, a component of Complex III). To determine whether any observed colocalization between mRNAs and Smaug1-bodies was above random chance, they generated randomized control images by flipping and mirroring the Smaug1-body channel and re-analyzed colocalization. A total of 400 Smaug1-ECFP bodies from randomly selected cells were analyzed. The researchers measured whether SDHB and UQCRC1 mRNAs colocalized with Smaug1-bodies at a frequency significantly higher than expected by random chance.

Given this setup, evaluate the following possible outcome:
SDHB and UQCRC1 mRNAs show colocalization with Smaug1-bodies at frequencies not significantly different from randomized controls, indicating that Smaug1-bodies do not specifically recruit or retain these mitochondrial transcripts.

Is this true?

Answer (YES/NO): NO